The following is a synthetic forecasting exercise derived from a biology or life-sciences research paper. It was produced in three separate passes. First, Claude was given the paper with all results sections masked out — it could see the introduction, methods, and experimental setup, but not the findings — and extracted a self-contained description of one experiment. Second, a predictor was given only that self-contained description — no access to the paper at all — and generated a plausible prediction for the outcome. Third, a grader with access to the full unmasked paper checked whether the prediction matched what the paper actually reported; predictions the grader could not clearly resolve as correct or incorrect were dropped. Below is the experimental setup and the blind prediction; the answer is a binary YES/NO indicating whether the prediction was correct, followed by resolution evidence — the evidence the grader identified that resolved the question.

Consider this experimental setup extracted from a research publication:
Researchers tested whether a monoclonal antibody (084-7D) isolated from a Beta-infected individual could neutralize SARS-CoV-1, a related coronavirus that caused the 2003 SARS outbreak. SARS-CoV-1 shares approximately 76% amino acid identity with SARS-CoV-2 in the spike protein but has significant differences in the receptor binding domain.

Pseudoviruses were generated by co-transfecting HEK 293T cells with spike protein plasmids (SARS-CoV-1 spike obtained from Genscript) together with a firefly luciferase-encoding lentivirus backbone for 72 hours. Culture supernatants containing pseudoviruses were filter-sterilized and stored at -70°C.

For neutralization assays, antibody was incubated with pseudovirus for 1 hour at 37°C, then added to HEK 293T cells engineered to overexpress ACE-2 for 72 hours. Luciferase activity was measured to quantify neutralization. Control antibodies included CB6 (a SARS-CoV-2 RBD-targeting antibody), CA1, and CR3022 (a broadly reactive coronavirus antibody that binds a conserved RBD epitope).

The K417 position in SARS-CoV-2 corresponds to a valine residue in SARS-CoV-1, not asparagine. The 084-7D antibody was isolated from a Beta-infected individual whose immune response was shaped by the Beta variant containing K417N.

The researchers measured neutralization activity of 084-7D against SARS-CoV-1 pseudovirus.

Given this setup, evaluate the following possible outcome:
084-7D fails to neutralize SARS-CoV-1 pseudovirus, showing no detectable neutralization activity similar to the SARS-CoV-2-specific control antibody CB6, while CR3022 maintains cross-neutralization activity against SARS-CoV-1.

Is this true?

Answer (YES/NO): YES